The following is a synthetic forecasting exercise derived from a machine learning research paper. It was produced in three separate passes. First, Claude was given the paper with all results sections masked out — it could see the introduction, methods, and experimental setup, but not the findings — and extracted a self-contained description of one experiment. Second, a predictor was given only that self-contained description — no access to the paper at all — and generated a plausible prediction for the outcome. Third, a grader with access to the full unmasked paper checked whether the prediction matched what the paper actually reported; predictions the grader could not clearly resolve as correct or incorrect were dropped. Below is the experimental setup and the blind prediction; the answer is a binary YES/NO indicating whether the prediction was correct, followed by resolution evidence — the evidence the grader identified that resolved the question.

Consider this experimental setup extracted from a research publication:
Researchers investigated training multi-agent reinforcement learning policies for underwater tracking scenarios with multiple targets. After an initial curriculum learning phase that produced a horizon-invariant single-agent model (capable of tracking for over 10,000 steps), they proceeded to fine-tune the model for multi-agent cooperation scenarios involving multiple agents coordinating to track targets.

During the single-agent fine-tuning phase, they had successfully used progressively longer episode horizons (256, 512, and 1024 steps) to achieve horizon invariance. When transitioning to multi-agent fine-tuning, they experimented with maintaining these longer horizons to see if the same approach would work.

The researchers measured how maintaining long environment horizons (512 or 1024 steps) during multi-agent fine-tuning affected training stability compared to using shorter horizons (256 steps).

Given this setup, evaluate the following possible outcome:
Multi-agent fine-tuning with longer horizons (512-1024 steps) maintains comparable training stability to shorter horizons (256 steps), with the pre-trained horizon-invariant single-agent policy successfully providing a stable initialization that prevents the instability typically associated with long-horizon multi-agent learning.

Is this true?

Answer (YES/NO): NO